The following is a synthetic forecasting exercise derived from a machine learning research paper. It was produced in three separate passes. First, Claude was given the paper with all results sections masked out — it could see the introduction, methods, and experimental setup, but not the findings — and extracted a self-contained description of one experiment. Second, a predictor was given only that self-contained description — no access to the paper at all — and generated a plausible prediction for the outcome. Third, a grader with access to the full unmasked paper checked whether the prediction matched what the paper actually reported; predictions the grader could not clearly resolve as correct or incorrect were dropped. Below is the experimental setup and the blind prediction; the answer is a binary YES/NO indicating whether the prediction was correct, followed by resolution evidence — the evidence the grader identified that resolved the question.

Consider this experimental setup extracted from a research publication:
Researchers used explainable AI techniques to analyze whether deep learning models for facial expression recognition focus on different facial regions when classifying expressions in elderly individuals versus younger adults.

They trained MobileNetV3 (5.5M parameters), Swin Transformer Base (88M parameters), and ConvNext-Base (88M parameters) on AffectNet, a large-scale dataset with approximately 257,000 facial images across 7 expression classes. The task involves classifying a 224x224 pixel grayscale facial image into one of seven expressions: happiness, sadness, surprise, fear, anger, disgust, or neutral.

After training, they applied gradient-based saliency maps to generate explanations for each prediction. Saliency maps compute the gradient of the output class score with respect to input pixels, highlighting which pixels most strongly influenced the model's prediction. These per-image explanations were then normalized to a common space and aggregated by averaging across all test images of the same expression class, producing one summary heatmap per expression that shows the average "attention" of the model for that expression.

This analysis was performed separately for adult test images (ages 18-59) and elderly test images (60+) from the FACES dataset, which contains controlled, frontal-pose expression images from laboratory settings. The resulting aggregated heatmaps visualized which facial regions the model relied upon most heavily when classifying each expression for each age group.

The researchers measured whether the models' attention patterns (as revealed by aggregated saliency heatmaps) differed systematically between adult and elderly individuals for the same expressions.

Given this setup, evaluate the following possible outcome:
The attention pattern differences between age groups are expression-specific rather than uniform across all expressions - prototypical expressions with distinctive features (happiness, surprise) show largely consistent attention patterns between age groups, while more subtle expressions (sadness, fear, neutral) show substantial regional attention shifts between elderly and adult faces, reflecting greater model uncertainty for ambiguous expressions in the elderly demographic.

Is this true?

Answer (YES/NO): NO